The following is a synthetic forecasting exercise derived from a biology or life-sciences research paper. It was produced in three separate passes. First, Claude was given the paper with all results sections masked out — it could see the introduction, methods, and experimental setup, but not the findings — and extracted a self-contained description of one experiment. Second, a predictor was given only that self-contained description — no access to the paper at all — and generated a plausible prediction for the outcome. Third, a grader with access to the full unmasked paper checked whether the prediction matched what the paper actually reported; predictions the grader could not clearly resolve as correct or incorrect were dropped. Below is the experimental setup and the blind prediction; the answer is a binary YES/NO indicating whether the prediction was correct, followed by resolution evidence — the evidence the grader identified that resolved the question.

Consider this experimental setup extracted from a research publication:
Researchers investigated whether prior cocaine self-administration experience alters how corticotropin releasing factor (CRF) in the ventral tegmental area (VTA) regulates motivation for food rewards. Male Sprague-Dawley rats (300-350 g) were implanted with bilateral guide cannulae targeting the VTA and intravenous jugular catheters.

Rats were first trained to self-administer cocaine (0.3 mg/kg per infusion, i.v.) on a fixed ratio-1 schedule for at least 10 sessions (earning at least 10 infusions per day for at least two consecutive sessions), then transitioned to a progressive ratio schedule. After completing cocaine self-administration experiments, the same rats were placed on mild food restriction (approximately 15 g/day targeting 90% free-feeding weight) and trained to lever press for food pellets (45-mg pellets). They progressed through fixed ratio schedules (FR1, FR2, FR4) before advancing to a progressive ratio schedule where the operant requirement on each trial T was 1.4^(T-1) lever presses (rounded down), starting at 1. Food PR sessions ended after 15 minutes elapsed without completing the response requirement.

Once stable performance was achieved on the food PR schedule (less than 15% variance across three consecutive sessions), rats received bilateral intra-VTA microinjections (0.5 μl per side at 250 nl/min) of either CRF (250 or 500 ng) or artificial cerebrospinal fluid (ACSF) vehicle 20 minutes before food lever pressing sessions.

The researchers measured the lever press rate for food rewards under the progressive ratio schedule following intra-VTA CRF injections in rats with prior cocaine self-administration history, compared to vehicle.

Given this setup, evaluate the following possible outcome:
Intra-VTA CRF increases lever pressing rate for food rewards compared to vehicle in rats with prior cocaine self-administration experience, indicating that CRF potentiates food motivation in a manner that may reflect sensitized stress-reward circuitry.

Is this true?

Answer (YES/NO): NO